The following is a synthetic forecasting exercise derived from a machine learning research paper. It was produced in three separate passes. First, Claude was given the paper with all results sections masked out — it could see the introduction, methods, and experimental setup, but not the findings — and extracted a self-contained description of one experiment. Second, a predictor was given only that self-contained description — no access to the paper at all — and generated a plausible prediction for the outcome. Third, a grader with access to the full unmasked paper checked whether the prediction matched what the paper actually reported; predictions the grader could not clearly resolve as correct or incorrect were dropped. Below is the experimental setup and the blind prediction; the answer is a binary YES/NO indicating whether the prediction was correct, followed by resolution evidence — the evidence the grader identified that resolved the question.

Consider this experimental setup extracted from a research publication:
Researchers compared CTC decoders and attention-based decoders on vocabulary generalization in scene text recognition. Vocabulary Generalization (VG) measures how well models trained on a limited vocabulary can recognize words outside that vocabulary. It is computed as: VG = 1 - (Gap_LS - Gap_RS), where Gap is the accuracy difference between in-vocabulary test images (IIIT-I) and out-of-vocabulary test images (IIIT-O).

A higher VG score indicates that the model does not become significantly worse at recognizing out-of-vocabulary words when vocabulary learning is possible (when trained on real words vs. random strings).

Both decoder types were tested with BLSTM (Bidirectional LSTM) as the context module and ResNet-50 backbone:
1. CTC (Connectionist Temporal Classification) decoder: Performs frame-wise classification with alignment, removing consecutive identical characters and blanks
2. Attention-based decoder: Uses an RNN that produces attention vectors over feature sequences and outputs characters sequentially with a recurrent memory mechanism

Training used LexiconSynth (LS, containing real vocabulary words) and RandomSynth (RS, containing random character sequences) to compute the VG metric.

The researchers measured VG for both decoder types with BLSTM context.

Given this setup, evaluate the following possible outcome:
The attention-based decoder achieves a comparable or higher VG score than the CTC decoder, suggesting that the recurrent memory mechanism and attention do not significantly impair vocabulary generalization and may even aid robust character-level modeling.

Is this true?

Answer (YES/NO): NO